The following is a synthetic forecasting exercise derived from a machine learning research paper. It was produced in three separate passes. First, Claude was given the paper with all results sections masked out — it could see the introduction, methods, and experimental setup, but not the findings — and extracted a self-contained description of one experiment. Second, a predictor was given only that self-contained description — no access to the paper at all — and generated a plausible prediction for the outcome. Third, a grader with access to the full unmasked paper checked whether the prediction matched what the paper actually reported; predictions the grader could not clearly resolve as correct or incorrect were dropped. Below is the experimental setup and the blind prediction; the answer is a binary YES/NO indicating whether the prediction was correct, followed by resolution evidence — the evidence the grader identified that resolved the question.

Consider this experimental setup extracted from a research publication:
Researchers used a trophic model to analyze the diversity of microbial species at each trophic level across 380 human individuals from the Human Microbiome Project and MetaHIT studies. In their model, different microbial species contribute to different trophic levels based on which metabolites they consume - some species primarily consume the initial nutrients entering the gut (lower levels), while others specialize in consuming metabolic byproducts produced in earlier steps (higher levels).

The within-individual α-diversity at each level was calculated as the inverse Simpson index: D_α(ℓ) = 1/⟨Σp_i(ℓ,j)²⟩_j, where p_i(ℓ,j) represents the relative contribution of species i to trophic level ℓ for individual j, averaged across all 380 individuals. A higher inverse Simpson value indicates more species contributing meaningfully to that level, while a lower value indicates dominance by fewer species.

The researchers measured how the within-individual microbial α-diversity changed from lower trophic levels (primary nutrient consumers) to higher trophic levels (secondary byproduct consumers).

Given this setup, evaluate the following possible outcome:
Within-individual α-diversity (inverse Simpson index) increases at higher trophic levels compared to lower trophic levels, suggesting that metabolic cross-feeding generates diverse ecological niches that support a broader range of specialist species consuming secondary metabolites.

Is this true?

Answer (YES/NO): YES